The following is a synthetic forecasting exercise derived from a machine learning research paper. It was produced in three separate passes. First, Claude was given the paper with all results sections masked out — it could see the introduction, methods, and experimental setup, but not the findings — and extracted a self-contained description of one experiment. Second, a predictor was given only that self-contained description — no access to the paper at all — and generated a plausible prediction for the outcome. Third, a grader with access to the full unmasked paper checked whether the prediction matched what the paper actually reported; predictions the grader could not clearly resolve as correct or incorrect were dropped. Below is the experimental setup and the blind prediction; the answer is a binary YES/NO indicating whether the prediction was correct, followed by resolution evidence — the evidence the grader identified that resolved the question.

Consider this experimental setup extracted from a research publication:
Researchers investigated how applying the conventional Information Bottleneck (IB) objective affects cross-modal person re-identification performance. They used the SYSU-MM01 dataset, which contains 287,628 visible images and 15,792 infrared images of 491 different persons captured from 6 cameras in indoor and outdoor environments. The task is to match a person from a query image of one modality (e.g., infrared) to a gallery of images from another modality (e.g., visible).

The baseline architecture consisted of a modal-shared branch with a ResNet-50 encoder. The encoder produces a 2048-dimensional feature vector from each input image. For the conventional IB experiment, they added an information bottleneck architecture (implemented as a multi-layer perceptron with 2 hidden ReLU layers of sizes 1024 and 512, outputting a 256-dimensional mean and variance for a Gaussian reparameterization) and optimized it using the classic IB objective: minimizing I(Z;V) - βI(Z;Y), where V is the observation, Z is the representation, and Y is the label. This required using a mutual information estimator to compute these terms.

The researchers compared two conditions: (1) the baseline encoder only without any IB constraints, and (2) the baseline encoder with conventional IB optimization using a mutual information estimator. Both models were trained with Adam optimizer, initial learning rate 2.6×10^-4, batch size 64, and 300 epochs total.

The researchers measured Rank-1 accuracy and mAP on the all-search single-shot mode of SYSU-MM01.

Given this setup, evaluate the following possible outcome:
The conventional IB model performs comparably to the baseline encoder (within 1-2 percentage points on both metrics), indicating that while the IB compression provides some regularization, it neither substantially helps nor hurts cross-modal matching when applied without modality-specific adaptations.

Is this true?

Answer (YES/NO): NO